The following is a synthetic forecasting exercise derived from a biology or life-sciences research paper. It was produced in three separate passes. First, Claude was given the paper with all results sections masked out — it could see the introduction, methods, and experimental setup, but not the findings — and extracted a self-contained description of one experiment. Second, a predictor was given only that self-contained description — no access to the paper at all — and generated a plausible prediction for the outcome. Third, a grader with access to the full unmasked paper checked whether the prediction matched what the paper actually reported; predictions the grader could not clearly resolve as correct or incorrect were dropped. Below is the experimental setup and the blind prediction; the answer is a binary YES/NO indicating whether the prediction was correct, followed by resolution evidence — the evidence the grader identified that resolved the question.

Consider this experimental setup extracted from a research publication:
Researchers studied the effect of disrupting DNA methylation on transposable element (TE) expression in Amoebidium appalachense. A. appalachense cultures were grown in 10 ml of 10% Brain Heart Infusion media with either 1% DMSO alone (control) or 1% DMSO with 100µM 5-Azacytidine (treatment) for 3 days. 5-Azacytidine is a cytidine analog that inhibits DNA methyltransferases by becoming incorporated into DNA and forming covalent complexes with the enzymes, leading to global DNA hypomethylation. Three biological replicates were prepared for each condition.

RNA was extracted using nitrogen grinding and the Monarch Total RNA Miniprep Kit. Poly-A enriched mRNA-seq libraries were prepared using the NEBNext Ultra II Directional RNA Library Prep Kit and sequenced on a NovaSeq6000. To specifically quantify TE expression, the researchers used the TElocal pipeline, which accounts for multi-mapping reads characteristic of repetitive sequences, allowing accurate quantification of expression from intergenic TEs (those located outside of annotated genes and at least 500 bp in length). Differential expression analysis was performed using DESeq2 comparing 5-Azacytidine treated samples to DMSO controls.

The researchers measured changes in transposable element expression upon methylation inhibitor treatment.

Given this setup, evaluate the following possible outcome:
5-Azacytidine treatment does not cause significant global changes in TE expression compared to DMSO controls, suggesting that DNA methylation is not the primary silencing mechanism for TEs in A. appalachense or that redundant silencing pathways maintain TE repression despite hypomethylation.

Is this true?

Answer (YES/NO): NO